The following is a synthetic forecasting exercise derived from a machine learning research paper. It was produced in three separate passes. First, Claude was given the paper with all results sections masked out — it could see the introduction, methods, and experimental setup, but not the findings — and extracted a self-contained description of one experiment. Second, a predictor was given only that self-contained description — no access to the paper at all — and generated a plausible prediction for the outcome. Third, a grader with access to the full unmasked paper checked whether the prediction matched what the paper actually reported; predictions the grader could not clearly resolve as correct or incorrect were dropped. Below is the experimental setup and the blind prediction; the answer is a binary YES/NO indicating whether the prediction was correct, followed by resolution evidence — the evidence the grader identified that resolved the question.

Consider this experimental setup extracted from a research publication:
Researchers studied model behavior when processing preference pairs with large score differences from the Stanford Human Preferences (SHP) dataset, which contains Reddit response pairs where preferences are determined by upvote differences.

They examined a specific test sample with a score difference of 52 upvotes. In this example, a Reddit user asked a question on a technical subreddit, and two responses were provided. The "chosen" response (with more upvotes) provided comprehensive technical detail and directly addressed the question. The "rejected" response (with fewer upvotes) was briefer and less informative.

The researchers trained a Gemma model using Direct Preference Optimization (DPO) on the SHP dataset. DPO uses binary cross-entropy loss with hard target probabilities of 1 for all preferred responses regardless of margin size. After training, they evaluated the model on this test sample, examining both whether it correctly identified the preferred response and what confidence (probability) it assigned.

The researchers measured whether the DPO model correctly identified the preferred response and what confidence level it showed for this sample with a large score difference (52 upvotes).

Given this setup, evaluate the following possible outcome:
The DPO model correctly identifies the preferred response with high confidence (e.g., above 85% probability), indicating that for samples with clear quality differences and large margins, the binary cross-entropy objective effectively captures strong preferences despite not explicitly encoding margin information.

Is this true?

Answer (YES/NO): NO